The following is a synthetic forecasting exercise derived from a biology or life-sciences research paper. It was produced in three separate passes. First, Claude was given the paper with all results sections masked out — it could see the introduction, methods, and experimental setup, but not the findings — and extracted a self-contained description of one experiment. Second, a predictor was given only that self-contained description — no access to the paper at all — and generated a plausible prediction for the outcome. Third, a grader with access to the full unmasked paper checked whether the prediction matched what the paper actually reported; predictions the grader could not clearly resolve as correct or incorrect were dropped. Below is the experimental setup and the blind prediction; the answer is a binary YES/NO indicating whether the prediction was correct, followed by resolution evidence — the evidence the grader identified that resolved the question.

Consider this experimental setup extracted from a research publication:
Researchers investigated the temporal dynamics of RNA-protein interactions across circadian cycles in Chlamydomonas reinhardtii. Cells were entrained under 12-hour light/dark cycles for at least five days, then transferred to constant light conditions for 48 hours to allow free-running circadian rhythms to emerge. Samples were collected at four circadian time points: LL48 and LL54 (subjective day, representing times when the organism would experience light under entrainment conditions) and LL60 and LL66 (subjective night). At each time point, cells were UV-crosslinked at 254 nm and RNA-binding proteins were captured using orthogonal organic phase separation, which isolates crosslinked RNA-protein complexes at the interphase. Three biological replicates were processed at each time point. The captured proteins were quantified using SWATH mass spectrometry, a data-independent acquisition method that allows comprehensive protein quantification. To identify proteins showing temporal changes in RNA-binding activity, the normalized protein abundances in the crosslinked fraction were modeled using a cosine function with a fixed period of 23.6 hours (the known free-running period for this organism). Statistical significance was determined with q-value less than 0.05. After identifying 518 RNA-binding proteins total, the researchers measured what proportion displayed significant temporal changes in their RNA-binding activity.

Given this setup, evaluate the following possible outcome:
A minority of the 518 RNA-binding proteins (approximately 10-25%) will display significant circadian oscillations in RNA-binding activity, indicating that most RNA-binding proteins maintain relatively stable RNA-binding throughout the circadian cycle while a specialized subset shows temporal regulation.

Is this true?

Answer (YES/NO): NO